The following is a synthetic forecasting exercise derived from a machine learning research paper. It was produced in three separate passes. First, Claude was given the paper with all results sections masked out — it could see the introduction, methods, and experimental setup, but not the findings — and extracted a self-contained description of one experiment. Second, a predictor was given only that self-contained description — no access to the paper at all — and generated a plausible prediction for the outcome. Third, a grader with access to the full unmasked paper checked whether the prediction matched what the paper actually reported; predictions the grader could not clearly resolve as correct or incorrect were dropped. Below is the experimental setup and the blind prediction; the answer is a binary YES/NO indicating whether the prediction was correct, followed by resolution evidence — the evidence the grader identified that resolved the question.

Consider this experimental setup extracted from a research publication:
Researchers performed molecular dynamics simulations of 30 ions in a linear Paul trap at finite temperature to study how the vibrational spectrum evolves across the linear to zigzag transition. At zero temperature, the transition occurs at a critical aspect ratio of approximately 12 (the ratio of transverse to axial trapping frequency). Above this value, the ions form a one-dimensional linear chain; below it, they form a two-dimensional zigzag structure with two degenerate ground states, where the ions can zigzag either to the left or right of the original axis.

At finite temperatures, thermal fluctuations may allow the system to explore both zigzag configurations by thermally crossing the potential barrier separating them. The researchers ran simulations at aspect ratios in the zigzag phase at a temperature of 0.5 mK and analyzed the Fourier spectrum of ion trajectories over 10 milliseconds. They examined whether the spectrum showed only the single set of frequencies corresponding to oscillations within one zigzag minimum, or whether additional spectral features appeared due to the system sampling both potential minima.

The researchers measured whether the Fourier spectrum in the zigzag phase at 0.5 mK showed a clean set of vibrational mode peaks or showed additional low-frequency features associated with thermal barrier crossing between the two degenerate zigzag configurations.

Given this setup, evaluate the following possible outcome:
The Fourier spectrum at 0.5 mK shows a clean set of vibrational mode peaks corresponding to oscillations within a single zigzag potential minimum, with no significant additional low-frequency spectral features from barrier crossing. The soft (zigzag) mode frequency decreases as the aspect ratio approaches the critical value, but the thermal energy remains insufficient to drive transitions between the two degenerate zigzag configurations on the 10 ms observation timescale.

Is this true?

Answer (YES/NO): NO